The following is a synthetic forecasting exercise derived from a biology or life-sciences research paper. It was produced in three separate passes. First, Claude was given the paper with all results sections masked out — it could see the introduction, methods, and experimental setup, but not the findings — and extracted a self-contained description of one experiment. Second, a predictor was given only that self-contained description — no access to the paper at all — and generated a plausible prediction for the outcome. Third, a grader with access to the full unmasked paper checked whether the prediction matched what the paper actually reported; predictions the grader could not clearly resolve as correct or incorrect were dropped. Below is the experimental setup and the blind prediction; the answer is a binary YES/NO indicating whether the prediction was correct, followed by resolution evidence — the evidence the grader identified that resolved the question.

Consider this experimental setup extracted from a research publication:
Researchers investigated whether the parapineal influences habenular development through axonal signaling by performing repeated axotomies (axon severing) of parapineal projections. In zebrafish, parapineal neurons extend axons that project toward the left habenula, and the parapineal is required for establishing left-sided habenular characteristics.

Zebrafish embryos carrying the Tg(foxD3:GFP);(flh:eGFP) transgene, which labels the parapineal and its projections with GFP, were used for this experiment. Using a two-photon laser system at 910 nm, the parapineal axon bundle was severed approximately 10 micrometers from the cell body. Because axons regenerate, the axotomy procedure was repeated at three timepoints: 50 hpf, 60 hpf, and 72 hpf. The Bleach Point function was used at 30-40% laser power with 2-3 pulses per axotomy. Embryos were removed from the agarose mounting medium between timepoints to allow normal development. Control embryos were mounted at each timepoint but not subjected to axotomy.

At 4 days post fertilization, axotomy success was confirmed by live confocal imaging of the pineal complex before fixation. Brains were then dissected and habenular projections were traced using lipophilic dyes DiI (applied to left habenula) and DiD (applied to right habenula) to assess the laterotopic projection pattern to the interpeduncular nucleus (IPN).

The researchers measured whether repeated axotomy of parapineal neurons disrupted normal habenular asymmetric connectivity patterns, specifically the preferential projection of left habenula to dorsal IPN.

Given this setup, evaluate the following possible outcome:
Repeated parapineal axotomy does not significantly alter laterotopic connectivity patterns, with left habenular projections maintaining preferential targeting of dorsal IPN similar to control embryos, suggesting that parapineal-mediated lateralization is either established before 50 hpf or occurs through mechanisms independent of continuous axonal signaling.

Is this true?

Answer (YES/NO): YES